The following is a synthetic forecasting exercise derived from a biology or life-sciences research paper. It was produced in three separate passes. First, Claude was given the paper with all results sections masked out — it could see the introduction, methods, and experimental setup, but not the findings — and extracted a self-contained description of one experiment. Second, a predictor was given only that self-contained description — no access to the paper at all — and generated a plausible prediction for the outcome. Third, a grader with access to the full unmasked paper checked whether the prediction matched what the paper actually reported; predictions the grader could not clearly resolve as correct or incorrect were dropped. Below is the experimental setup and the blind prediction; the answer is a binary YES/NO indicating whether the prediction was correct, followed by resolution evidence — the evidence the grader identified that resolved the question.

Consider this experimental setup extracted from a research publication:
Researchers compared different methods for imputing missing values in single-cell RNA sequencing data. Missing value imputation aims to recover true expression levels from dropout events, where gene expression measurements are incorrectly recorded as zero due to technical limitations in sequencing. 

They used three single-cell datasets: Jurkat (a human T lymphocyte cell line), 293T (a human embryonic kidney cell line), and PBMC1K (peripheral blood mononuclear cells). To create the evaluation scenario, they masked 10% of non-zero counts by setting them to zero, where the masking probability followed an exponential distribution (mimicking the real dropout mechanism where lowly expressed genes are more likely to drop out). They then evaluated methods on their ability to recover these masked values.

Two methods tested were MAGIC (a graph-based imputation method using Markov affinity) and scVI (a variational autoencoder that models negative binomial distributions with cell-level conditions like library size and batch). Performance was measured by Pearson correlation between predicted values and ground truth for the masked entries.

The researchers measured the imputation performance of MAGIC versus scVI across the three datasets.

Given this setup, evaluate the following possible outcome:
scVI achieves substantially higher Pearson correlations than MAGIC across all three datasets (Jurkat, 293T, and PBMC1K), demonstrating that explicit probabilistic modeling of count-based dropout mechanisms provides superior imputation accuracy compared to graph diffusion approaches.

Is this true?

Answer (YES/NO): NO